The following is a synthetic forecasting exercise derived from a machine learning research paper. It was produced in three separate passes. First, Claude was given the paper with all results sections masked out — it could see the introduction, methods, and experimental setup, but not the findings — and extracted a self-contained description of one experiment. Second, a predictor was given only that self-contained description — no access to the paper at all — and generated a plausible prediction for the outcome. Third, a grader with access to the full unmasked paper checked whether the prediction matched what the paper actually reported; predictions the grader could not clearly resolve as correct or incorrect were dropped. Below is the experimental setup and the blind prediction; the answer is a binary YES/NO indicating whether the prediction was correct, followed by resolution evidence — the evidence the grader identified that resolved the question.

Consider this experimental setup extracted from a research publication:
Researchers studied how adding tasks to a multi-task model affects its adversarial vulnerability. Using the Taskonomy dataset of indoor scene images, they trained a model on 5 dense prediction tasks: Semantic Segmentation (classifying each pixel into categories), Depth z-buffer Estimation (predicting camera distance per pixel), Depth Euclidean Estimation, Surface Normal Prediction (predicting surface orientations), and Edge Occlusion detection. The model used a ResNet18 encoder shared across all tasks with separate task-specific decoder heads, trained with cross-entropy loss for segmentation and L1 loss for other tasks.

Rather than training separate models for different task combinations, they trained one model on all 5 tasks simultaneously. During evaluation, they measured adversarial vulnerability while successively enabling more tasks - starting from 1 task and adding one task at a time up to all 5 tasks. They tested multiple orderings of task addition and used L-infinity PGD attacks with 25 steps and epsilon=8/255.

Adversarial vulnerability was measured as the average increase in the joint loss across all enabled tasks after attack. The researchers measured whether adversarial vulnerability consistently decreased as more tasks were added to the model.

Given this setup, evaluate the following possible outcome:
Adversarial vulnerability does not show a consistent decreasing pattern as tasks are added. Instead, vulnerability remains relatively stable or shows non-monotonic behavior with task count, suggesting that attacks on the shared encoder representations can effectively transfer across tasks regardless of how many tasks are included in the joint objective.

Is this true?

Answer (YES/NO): NO